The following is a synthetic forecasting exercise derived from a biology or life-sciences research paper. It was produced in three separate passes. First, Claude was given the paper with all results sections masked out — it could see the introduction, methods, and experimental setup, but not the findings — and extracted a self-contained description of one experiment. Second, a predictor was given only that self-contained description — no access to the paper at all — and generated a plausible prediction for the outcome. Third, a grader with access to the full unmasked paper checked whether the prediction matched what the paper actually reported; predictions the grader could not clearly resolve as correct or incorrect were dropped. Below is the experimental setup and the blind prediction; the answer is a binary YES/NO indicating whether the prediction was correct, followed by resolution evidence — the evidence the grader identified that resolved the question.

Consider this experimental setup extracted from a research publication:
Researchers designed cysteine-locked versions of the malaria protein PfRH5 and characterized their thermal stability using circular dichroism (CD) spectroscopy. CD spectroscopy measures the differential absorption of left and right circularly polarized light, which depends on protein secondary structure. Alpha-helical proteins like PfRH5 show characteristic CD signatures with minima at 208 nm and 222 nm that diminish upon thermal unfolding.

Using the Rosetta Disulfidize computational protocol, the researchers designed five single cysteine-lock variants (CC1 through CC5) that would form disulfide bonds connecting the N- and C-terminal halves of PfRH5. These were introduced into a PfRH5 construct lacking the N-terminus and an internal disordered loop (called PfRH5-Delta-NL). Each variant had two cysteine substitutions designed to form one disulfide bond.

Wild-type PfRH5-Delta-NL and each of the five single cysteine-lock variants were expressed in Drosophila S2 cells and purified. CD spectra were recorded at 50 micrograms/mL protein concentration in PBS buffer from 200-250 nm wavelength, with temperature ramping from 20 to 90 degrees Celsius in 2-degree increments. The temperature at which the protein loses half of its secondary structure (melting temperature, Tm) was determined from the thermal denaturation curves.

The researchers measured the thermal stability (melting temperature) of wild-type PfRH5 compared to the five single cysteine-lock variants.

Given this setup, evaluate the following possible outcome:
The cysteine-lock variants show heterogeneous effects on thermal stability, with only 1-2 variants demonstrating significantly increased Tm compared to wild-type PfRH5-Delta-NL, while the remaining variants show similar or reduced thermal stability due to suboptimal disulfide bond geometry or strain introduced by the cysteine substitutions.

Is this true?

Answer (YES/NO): YES